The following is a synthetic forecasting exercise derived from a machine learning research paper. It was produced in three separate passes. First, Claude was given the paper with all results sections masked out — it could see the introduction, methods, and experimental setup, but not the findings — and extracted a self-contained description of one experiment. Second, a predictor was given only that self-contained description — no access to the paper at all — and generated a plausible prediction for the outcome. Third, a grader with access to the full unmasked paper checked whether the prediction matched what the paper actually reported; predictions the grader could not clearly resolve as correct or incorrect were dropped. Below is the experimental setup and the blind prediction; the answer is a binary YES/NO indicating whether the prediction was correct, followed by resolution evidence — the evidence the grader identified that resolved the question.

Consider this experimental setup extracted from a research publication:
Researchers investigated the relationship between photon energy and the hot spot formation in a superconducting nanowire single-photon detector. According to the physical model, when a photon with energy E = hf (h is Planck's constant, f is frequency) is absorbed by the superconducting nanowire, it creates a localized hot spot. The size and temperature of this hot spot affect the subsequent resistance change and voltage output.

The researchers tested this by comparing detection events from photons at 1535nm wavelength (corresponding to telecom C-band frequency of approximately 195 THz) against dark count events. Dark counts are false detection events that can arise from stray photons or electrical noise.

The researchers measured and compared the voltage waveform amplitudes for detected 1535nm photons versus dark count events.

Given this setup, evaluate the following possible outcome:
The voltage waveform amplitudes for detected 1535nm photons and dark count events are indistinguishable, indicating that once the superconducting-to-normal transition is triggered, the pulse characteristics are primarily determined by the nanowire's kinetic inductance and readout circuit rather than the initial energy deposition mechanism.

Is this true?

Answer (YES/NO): NO